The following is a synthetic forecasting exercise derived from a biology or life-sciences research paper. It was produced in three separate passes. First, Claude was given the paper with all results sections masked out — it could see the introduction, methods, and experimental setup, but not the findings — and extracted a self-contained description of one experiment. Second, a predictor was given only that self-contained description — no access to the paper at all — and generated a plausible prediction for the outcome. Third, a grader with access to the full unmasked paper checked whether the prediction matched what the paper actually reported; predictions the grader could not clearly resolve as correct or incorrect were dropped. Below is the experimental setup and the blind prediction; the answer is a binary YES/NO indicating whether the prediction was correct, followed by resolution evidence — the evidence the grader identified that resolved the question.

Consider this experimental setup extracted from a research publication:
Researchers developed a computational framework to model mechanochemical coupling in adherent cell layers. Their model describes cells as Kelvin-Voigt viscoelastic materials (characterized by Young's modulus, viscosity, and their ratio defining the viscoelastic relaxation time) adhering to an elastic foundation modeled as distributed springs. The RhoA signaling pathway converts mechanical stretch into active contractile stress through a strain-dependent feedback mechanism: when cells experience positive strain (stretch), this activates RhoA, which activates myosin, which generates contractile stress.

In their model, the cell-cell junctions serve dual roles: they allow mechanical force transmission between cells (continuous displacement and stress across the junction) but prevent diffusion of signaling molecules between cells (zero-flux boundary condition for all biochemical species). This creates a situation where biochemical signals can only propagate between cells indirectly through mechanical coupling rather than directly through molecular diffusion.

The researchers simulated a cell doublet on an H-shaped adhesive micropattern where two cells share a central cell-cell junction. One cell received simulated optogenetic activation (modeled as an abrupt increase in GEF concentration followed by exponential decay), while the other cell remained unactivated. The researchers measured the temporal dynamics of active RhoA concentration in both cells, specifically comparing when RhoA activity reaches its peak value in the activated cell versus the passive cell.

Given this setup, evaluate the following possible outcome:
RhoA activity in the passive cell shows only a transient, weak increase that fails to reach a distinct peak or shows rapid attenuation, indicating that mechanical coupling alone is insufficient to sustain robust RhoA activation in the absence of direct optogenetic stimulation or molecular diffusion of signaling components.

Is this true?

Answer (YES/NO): NO